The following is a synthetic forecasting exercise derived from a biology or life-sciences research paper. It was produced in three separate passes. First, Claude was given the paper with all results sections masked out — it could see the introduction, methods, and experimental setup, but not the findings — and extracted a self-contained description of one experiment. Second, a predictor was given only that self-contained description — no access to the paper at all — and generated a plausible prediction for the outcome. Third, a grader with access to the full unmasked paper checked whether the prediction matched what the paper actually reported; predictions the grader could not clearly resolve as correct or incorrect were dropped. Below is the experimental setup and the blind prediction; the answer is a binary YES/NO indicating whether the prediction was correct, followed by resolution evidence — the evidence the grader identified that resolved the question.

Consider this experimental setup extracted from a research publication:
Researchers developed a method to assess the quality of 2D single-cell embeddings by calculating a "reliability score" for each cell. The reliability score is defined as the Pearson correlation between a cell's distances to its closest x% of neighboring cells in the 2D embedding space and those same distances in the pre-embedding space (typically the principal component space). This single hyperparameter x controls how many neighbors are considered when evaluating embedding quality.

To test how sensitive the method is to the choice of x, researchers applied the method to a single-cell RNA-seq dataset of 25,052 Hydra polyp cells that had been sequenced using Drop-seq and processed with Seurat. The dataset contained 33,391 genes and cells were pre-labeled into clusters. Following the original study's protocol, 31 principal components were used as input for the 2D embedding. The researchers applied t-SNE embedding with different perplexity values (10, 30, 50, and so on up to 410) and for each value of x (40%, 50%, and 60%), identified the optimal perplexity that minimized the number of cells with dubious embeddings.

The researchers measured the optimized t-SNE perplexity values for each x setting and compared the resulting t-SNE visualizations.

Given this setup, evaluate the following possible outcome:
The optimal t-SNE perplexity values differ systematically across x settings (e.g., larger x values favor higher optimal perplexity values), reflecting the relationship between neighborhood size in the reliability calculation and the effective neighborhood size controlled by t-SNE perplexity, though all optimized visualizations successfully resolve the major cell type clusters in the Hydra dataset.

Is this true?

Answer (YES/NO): NO